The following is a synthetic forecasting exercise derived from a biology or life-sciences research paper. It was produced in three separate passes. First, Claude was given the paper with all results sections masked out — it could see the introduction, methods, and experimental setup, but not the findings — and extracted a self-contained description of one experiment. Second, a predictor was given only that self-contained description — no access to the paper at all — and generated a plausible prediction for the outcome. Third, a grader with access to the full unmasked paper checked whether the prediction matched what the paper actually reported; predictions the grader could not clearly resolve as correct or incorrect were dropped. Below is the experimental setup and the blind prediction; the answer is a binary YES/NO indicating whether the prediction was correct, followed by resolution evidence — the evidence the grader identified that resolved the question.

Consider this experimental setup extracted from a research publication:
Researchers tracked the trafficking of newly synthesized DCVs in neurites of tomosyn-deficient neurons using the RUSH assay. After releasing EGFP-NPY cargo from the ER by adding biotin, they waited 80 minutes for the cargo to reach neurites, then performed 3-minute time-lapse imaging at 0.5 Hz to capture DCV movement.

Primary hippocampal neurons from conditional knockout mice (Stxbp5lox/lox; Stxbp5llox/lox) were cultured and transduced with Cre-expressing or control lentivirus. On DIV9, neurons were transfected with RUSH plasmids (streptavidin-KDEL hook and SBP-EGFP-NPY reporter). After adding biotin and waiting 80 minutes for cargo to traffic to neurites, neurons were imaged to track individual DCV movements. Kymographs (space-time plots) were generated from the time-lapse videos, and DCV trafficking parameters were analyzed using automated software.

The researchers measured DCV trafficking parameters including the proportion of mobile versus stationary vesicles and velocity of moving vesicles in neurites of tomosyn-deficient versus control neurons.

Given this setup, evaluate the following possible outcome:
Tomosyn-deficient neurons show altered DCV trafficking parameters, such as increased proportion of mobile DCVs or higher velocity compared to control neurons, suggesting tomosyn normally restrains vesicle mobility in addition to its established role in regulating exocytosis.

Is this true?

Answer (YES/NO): NO